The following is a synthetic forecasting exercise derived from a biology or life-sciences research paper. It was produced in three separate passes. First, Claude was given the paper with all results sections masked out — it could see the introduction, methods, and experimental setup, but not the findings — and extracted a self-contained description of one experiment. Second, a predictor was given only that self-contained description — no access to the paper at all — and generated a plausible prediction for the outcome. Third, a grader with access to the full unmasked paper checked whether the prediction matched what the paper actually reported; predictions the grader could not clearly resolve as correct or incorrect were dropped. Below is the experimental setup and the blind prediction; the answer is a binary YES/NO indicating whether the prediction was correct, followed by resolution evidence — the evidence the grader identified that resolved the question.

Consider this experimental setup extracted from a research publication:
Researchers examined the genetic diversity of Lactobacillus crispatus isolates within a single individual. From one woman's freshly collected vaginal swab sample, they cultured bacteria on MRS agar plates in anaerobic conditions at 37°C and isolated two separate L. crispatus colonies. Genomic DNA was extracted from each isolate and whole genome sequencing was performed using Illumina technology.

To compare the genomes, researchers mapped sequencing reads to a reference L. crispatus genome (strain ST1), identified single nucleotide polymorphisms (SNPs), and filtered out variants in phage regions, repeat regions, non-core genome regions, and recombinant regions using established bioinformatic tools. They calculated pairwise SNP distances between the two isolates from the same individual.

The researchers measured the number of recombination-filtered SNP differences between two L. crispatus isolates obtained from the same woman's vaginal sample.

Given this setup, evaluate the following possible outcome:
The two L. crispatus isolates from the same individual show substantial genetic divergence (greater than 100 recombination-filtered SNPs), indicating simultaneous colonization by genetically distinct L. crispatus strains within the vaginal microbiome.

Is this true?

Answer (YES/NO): NO